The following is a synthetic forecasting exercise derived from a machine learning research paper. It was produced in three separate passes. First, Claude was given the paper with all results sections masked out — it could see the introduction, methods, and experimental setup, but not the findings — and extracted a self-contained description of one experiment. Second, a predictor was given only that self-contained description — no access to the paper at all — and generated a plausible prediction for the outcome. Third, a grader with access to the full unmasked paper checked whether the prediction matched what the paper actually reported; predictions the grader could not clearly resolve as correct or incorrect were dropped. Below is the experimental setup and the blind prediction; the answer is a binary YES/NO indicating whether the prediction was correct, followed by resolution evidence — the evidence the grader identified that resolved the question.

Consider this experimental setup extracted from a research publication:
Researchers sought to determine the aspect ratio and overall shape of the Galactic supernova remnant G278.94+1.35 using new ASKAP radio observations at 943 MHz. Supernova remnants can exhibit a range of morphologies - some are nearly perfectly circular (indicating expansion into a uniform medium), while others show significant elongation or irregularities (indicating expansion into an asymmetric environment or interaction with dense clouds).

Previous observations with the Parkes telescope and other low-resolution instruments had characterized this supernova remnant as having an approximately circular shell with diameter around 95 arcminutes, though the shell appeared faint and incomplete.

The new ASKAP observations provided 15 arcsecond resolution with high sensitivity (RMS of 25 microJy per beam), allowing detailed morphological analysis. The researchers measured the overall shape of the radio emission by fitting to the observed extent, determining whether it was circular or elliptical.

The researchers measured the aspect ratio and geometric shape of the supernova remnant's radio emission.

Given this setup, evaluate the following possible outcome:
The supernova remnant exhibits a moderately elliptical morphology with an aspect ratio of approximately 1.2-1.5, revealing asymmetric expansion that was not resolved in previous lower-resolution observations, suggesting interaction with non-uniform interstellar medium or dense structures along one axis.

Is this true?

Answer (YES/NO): NO